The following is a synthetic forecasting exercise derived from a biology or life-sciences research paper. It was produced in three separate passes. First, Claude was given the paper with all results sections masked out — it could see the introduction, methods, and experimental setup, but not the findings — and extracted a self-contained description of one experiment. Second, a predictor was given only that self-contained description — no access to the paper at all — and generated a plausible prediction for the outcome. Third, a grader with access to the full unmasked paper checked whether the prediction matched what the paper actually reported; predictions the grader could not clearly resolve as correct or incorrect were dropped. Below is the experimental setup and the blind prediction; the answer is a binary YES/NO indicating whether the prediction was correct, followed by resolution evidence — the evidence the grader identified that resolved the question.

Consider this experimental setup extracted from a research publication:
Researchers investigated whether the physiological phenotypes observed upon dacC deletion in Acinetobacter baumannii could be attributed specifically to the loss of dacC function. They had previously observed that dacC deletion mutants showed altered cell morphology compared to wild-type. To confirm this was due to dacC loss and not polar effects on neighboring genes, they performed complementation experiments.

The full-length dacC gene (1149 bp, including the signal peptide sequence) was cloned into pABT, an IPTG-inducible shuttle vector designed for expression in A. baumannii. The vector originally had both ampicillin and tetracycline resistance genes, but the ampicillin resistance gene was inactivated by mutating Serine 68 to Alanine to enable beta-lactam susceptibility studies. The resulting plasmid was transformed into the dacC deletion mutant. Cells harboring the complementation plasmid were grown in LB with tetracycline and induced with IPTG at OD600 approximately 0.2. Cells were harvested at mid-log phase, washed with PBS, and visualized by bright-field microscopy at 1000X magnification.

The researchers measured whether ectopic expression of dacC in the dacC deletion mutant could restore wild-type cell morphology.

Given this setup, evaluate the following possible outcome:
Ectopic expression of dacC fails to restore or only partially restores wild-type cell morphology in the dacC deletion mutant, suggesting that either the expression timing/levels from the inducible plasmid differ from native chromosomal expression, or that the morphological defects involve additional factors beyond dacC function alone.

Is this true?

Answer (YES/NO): NO